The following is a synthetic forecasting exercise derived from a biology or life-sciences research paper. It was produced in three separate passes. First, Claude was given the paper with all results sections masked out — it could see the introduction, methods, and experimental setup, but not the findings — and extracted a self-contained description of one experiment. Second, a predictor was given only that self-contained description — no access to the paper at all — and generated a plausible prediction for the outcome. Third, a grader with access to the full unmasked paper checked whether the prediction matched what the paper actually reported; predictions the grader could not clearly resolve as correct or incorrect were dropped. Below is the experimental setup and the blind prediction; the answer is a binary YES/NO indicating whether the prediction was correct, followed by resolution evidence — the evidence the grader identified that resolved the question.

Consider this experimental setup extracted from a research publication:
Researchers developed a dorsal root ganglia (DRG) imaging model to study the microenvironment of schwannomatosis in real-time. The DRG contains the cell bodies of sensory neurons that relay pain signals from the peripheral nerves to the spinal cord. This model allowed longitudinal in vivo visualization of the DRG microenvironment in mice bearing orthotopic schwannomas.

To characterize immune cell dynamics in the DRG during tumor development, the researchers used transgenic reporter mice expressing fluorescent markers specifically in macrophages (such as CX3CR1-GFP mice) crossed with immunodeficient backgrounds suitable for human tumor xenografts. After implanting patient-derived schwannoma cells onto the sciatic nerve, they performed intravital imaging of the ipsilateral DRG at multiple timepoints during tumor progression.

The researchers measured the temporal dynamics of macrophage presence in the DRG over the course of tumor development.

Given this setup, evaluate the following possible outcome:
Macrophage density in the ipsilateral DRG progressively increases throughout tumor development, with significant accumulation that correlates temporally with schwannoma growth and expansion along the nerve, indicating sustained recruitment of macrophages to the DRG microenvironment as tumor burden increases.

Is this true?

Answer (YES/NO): NO